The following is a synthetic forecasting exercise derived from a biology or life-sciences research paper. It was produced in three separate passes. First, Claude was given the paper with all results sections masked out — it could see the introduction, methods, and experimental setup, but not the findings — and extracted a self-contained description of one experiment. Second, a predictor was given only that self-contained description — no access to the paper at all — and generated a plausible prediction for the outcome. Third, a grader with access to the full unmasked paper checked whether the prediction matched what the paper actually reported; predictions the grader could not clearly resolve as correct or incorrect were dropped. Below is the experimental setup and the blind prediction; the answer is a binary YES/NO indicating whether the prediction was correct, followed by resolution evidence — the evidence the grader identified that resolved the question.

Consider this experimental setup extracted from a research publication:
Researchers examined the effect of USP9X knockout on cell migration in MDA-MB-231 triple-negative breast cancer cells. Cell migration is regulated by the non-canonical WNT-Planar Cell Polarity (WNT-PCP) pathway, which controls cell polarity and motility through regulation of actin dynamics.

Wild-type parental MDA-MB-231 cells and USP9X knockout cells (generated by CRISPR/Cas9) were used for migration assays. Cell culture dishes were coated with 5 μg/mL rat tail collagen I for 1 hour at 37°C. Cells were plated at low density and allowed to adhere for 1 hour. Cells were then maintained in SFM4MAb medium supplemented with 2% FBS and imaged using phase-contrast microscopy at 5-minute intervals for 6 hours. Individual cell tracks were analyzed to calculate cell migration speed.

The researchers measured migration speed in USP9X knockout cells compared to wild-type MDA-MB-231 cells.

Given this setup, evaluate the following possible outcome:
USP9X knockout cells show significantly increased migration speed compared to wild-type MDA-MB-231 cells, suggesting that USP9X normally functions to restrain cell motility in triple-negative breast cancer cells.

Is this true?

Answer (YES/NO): YES